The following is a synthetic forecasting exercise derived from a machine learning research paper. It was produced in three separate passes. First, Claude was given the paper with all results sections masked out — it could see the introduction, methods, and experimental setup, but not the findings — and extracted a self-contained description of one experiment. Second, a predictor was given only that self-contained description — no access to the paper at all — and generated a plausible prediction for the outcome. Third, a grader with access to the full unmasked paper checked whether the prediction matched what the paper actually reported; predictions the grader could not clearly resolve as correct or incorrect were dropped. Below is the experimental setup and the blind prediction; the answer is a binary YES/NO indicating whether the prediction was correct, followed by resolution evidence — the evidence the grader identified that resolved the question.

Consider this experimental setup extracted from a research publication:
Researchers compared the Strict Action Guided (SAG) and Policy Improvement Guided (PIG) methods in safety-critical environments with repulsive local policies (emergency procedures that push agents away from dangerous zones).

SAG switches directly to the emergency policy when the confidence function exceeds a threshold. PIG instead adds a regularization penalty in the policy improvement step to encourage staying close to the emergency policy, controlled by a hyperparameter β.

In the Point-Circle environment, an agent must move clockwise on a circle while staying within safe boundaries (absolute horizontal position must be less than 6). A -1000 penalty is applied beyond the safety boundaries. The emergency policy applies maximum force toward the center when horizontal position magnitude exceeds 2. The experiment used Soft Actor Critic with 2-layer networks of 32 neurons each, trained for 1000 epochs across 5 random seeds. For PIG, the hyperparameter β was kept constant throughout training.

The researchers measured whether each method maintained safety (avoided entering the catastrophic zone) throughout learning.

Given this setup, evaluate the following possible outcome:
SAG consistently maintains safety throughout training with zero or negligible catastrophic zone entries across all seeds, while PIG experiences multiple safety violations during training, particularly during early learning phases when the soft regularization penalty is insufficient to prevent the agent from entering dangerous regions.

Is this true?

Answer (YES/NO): YES